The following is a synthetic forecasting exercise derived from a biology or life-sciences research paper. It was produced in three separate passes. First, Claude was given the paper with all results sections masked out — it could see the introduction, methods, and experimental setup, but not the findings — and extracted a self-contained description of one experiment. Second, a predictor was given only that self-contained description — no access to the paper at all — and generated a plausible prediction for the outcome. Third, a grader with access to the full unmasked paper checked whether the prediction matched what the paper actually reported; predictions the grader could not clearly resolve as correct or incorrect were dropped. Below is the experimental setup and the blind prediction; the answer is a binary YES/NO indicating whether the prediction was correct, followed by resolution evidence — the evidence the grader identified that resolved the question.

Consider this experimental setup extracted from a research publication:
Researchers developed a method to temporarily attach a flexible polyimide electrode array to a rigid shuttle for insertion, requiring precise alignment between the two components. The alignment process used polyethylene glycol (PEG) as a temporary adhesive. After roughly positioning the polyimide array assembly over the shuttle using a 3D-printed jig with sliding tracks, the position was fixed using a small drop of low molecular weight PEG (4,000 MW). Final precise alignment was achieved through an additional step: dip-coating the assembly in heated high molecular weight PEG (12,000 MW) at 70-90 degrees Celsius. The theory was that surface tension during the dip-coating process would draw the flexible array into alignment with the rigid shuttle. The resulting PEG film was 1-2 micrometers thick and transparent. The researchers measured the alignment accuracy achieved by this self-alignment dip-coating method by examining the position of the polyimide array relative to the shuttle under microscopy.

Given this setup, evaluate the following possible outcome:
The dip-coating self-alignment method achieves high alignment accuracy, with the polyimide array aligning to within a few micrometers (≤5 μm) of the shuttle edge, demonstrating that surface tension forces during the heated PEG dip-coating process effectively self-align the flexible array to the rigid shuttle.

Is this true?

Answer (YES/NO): YES